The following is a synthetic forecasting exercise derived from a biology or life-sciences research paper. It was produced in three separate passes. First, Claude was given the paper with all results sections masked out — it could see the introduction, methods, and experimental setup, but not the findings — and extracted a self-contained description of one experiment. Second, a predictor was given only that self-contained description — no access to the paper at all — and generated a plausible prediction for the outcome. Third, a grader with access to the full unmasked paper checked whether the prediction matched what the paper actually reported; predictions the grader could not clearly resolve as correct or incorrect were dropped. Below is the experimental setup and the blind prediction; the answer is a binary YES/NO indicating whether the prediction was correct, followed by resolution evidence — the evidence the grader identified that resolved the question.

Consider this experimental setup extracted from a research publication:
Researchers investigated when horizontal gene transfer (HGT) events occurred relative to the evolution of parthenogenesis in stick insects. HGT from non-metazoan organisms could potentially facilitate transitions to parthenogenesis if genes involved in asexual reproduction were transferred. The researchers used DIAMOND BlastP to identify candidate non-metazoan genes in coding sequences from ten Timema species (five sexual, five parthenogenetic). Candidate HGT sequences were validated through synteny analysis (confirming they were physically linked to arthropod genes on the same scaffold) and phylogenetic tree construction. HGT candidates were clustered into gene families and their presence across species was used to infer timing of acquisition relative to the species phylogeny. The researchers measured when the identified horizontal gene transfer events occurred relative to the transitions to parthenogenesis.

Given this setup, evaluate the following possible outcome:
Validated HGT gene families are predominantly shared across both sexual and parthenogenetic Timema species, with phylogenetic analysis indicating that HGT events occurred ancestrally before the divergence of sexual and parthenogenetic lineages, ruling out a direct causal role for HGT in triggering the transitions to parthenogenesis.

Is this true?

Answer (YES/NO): YES